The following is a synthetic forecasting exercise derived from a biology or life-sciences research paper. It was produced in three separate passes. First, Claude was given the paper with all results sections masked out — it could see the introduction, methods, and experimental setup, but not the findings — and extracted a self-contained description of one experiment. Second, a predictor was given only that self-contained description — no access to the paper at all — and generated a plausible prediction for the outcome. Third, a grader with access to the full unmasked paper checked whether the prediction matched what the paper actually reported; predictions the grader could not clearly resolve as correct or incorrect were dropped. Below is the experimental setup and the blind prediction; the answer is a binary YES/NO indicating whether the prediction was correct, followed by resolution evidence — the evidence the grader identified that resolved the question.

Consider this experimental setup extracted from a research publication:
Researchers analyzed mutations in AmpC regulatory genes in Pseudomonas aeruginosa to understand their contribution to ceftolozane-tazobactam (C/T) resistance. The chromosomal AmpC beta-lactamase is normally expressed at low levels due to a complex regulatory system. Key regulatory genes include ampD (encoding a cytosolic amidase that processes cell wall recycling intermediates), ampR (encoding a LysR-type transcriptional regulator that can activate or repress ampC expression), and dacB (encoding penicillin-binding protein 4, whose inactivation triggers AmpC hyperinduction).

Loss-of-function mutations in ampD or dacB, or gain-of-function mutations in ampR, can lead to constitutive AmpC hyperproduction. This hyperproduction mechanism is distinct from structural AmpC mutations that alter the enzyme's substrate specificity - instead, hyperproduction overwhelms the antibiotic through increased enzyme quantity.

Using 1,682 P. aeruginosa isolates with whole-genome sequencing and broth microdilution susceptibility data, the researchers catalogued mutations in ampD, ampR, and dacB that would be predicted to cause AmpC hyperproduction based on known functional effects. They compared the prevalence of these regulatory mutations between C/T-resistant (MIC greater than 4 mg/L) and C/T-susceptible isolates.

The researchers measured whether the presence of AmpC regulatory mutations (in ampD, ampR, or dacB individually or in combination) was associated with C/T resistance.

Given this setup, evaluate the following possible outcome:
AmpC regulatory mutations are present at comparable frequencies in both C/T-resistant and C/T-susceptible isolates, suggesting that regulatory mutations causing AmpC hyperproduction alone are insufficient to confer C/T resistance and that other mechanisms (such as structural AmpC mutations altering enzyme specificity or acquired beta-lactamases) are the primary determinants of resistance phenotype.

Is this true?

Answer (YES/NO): NO